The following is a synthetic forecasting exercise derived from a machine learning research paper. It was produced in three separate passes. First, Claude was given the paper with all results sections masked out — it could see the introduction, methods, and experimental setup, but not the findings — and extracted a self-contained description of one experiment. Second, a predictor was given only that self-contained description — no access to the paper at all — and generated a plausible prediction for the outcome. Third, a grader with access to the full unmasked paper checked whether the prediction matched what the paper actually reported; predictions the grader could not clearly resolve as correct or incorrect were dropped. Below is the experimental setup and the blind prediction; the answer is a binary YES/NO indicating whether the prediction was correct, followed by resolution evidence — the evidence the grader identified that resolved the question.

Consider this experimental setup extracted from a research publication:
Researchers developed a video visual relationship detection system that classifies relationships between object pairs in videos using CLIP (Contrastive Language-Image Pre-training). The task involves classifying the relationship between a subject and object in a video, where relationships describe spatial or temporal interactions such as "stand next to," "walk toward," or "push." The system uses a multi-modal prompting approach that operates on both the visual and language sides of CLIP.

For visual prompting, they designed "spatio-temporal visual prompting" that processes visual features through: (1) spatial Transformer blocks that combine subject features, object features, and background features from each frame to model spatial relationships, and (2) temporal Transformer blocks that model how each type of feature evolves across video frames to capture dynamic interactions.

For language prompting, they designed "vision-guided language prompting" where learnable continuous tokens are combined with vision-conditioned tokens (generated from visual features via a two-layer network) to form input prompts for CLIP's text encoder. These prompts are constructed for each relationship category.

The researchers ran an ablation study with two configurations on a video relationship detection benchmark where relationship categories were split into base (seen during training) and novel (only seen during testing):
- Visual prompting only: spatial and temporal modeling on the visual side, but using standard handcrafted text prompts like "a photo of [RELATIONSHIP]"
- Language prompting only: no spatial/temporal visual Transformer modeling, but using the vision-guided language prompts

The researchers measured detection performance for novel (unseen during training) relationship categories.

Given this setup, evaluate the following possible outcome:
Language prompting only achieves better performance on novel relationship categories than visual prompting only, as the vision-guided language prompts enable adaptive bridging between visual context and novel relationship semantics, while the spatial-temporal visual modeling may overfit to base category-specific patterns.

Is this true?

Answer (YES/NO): NO